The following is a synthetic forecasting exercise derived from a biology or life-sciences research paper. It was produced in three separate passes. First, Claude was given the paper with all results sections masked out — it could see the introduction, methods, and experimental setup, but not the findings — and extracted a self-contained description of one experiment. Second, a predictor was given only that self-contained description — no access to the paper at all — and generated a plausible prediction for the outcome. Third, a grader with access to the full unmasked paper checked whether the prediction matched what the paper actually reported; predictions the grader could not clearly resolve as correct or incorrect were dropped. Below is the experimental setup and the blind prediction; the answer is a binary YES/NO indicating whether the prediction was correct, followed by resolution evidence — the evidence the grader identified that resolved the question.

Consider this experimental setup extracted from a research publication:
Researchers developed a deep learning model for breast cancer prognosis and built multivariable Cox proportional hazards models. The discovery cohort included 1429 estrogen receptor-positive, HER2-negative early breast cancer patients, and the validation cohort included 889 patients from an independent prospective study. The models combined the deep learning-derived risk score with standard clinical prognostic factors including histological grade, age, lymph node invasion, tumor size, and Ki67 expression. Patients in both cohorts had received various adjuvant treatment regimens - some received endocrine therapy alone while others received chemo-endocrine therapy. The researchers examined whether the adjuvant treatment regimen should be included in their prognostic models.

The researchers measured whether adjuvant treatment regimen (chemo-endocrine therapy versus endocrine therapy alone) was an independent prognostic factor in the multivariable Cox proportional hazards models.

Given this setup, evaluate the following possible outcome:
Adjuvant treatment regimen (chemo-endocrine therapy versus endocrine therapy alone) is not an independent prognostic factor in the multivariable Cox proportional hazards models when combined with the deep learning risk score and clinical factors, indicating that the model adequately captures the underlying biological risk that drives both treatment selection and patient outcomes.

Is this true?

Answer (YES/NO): NO